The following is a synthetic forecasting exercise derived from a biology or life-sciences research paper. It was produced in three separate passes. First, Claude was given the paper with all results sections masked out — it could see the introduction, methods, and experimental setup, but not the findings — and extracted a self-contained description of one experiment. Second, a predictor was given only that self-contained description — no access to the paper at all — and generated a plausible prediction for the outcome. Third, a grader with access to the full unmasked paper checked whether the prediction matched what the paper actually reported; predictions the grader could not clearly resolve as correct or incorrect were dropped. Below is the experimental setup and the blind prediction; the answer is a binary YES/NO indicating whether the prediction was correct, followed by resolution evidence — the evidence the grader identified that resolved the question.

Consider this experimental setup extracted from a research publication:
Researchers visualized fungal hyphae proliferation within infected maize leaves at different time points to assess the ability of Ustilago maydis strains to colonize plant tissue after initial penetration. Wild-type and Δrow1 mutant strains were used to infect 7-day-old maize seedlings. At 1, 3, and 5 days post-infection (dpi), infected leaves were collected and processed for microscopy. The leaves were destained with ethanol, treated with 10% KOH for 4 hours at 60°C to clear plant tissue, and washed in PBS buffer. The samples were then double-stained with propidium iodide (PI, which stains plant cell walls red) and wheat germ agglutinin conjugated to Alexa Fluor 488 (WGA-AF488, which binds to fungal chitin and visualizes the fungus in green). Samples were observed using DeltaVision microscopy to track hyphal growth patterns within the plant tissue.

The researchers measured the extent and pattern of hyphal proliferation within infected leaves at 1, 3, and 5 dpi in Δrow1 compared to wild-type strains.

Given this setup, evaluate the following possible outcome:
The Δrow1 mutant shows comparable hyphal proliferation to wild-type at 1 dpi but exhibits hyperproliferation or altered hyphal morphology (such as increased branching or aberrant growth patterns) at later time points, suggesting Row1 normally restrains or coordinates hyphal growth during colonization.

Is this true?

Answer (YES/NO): NO